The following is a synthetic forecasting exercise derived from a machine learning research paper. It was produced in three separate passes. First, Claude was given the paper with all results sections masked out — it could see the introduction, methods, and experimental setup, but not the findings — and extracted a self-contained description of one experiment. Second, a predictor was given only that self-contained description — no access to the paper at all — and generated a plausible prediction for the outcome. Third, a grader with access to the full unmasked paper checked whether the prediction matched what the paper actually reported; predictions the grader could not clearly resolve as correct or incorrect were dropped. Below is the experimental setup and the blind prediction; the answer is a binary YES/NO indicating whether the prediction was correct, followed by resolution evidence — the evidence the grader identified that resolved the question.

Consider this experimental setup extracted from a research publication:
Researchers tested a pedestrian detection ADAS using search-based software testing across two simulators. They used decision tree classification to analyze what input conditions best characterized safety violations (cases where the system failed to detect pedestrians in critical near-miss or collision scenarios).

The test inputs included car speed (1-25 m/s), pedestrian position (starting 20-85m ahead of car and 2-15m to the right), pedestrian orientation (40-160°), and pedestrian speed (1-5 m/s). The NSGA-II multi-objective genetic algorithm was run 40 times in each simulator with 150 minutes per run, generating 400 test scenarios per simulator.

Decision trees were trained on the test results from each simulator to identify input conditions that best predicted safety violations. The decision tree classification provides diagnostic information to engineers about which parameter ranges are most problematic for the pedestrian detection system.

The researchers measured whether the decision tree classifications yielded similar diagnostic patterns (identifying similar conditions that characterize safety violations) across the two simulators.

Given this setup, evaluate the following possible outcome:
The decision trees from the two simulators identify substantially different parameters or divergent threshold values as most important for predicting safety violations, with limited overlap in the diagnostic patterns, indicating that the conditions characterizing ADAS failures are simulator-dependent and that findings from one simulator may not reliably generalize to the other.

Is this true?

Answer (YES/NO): YES